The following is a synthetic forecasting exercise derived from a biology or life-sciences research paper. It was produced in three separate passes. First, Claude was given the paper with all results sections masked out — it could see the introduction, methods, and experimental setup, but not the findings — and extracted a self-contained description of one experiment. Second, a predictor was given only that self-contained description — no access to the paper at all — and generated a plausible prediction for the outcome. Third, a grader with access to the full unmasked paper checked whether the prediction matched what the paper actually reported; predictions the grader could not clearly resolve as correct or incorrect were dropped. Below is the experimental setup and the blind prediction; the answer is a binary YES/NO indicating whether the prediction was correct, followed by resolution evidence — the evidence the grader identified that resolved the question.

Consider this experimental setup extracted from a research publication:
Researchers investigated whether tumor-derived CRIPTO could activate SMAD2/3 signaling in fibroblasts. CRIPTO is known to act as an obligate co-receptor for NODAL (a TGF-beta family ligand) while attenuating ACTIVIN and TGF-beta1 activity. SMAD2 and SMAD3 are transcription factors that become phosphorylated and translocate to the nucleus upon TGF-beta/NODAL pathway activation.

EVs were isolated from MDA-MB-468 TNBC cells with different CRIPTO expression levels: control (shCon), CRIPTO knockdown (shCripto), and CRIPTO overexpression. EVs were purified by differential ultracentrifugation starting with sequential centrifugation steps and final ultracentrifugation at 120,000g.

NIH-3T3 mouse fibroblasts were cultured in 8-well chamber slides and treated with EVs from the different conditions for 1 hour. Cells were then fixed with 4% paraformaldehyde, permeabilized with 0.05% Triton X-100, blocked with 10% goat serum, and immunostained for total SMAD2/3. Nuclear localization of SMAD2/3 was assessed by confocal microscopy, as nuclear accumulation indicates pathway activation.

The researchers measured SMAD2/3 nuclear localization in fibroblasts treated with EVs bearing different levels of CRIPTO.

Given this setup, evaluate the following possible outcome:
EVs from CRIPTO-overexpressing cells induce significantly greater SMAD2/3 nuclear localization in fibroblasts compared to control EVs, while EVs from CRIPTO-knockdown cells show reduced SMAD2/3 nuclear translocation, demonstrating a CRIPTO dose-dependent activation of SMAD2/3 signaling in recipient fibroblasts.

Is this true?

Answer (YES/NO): NO